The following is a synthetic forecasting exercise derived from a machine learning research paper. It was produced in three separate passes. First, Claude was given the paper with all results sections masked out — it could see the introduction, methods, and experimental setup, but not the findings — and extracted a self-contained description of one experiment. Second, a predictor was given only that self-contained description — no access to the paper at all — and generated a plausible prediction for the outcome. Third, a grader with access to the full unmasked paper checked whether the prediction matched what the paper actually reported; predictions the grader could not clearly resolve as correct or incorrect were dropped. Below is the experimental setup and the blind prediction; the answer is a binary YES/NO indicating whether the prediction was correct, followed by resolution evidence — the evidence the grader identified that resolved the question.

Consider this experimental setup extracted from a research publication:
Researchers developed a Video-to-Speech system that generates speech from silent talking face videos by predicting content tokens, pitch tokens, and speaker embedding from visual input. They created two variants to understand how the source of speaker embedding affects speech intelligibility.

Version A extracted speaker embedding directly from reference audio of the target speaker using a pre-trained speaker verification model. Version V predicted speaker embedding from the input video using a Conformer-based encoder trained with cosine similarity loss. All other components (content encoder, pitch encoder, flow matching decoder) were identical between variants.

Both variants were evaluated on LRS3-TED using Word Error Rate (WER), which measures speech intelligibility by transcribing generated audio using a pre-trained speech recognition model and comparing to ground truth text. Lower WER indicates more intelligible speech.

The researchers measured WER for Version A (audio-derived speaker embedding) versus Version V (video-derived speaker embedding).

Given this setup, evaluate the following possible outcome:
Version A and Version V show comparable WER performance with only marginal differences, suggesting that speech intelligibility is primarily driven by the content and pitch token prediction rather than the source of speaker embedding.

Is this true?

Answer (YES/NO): YES